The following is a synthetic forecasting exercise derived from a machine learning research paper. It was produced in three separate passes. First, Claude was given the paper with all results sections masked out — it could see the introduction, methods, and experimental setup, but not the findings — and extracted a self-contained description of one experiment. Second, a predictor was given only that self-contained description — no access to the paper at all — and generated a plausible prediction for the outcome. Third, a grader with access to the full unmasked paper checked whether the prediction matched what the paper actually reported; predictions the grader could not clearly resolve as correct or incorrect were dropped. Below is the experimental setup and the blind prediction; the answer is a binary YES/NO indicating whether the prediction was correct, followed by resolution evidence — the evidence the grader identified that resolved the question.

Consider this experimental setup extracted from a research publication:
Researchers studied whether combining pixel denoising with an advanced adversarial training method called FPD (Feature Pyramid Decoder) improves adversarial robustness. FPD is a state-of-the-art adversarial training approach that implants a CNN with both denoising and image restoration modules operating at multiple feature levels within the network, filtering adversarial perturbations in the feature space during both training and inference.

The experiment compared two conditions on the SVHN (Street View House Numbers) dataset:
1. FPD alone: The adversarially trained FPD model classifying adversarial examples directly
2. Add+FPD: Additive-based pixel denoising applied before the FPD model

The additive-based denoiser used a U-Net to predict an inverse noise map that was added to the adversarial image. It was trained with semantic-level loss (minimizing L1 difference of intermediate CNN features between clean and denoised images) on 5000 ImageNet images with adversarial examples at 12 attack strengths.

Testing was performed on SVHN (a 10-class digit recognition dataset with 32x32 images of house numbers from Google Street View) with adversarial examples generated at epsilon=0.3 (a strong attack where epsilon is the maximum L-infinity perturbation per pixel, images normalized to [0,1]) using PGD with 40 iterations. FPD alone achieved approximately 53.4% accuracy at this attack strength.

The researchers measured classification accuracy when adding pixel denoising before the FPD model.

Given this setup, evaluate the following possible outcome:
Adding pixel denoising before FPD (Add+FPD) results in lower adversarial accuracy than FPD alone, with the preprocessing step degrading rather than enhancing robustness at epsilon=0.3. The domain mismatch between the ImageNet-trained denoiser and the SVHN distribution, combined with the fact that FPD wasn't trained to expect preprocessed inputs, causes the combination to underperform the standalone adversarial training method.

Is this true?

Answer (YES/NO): NO